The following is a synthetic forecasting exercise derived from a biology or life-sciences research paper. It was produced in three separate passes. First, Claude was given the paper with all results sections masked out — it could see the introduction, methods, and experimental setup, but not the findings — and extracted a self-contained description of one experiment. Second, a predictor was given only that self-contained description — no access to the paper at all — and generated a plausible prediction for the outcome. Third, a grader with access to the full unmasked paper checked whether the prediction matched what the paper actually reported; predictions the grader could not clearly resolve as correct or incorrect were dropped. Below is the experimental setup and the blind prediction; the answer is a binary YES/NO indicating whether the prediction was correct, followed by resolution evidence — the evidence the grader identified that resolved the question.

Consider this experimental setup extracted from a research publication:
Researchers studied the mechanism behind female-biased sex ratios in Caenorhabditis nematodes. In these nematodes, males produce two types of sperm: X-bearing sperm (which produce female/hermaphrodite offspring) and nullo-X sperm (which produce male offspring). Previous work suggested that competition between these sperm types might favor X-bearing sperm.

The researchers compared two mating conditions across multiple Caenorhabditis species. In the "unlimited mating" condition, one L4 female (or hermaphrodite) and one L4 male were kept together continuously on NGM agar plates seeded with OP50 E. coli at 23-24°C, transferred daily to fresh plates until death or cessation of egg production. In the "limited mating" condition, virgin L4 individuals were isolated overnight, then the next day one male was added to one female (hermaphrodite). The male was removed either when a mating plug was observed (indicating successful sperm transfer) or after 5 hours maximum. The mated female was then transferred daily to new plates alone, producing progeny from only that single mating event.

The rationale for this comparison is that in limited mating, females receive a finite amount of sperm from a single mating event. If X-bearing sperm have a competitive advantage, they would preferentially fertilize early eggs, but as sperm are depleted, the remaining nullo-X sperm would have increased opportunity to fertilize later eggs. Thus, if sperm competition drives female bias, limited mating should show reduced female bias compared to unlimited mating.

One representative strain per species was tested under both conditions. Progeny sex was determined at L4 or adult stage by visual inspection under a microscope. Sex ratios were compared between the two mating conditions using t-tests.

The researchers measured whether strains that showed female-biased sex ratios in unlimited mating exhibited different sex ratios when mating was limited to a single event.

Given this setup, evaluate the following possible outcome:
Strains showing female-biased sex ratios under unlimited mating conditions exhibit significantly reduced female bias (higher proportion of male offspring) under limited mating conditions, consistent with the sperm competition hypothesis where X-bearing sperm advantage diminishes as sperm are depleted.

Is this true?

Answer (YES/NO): NO